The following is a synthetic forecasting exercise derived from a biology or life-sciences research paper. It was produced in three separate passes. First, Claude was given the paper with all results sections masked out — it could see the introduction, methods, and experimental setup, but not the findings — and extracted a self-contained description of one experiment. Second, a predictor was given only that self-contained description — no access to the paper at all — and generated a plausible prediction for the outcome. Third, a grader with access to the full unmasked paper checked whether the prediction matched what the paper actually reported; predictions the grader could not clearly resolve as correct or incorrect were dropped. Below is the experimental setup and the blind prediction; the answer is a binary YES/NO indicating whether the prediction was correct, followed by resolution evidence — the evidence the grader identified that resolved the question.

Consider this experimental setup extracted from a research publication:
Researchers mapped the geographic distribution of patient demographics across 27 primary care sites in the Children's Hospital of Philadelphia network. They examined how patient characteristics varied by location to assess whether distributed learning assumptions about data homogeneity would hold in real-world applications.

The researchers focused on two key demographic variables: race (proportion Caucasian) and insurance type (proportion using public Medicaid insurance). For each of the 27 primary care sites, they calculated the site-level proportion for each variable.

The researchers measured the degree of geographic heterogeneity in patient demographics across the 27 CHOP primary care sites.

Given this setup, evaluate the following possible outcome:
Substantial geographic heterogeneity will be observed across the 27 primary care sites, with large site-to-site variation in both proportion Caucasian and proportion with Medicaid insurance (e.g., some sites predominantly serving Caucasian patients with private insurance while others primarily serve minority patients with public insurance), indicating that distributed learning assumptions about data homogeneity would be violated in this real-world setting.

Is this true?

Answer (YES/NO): YES